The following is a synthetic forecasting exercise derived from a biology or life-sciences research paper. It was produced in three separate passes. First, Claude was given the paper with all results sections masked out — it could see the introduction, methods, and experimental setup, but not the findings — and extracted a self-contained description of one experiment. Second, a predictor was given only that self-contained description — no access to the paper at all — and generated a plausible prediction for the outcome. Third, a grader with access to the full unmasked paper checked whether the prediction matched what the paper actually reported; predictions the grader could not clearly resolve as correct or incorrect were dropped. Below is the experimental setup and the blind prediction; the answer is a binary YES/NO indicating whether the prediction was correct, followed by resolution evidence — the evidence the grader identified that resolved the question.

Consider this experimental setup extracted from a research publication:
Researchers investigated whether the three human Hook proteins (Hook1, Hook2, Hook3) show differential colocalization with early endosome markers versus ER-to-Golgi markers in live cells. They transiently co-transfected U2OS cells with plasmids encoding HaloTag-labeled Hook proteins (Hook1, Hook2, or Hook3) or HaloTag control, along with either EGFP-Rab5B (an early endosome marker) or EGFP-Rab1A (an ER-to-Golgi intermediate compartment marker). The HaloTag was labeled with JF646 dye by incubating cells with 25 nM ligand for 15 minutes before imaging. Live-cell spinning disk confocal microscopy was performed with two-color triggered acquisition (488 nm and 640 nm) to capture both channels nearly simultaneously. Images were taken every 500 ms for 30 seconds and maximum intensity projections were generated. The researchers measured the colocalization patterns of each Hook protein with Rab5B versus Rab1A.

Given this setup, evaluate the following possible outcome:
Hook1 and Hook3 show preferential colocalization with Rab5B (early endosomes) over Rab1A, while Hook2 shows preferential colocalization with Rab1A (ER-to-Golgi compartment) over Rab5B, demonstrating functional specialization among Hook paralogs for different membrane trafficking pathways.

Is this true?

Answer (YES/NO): NO